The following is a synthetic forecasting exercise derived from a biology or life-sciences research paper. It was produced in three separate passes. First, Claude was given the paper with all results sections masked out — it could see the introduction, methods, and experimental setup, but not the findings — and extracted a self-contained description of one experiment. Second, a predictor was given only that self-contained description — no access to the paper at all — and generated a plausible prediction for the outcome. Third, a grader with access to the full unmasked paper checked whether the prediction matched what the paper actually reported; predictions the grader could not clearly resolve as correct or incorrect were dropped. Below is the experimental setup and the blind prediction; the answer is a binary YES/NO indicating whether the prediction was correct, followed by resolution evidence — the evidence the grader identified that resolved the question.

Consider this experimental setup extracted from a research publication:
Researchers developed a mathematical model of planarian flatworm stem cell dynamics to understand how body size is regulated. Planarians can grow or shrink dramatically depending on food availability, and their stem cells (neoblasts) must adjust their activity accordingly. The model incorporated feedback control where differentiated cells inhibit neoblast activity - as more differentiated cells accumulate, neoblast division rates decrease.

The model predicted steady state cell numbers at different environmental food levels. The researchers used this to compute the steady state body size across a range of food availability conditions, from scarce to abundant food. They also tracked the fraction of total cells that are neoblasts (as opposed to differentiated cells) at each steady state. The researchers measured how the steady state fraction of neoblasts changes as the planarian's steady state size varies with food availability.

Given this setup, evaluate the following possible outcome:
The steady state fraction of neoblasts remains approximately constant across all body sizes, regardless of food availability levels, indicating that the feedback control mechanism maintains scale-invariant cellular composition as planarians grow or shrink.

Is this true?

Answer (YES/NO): YES